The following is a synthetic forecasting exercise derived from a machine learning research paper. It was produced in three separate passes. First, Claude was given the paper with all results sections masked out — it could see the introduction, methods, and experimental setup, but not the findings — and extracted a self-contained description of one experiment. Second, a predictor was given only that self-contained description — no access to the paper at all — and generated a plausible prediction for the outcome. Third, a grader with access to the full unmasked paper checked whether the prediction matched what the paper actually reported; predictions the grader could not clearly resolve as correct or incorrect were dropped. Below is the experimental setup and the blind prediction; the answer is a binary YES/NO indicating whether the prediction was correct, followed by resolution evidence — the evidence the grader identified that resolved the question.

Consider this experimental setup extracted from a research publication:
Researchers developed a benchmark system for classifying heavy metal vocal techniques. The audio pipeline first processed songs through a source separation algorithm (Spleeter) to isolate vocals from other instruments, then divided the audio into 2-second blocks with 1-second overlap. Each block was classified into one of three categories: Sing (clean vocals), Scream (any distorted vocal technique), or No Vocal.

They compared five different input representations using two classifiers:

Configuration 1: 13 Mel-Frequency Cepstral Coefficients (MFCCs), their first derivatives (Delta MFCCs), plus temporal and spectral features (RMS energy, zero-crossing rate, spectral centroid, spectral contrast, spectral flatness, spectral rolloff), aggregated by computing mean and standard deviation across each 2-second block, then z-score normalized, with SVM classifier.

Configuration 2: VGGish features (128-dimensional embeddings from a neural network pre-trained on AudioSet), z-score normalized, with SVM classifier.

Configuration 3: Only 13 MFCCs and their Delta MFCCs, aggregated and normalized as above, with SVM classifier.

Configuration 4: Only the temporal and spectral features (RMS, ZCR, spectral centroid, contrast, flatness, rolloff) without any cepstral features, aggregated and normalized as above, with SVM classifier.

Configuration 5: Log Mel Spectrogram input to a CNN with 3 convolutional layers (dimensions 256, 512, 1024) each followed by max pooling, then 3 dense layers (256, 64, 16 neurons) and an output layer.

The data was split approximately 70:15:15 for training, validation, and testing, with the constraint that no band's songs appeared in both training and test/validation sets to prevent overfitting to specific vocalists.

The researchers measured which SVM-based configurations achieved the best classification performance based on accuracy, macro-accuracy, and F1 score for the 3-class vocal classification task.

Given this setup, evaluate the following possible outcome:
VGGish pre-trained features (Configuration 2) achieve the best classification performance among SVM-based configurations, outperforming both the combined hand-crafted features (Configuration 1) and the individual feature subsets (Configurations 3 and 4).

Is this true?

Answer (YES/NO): NO